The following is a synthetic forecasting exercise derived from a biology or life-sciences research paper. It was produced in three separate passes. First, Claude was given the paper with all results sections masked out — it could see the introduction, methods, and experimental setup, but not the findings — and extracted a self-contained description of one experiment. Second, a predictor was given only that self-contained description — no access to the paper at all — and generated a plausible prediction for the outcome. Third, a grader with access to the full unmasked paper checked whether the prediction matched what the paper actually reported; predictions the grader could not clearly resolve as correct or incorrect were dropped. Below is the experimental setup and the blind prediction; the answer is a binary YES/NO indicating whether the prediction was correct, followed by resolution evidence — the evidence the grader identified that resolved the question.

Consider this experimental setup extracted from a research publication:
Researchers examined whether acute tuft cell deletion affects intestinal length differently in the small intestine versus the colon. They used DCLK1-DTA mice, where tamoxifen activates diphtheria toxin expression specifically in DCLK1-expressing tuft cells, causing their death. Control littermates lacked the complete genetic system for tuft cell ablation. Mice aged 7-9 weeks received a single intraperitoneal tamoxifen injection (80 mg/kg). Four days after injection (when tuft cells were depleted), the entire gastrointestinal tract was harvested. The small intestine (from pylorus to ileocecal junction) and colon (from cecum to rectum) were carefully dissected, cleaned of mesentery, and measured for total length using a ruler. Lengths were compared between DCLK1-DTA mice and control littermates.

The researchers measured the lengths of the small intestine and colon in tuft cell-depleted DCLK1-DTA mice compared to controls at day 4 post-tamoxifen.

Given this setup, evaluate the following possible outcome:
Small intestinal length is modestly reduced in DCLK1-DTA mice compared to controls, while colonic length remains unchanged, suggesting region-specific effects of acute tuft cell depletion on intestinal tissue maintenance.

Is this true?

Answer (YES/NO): YES